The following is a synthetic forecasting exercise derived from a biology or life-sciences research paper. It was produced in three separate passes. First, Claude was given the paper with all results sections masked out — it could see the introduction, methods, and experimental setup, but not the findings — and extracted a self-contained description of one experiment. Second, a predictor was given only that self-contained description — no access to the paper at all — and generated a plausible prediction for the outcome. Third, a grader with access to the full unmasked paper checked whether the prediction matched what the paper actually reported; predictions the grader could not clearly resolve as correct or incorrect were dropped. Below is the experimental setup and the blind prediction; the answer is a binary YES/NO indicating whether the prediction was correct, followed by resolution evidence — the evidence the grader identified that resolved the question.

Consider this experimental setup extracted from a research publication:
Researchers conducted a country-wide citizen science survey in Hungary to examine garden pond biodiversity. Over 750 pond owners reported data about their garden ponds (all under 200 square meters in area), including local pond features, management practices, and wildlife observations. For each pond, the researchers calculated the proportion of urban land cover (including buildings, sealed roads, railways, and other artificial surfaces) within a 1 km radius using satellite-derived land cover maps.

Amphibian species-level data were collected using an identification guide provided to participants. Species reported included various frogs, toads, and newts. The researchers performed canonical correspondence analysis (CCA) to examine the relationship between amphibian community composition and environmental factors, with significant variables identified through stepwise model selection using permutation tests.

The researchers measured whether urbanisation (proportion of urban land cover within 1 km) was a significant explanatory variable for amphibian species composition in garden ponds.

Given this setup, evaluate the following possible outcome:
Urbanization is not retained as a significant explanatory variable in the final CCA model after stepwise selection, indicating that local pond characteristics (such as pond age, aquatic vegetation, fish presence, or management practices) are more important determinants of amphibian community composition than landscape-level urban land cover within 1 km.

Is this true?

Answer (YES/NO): NO